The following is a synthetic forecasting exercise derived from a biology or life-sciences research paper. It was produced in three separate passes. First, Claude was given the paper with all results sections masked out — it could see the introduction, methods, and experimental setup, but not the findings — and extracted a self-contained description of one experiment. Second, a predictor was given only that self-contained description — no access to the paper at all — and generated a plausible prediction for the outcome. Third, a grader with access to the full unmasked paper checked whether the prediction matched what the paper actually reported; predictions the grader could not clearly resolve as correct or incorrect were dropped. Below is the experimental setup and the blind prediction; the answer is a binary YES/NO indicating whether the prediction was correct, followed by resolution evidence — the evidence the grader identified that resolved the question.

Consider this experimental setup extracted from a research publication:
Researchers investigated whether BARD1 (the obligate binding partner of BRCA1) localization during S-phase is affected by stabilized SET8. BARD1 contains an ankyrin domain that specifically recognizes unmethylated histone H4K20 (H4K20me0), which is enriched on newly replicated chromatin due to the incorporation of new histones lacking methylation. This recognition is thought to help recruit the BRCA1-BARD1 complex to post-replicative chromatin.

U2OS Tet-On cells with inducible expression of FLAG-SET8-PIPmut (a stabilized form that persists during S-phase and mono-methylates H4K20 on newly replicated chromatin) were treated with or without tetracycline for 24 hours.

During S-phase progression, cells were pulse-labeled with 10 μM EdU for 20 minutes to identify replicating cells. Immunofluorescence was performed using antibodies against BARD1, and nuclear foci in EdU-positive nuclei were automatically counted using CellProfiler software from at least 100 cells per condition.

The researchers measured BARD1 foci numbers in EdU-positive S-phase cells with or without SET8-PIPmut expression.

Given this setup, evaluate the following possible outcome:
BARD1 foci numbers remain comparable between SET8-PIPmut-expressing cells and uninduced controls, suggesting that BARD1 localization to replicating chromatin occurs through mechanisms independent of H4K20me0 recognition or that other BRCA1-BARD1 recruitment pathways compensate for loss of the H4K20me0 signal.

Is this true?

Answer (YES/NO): NO